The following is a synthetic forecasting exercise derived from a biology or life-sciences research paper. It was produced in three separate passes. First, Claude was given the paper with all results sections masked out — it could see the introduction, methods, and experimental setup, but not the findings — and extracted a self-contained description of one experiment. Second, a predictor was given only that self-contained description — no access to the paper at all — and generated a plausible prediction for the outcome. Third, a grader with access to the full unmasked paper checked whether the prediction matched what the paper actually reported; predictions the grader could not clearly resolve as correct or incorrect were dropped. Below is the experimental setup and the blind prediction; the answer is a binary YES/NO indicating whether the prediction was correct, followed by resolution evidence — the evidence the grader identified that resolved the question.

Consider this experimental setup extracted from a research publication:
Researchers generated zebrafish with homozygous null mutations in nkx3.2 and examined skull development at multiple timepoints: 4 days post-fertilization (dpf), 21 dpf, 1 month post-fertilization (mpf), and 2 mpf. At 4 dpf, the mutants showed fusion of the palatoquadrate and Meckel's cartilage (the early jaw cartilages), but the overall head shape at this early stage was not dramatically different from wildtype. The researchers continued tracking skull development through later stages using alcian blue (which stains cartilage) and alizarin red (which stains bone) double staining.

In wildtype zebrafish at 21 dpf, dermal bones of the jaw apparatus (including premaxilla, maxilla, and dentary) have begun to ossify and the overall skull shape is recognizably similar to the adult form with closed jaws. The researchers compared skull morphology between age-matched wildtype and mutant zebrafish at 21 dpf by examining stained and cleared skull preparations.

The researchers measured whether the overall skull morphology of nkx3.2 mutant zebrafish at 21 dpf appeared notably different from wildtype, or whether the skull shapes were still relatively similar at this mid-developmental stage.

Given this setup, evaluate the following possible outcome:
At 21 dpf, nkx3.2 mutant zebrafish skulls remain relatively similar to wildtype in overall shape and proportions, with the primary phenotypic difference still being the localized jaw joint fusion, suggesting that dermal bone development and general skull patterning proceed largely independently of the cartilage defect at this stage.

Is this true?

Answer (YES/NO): NO